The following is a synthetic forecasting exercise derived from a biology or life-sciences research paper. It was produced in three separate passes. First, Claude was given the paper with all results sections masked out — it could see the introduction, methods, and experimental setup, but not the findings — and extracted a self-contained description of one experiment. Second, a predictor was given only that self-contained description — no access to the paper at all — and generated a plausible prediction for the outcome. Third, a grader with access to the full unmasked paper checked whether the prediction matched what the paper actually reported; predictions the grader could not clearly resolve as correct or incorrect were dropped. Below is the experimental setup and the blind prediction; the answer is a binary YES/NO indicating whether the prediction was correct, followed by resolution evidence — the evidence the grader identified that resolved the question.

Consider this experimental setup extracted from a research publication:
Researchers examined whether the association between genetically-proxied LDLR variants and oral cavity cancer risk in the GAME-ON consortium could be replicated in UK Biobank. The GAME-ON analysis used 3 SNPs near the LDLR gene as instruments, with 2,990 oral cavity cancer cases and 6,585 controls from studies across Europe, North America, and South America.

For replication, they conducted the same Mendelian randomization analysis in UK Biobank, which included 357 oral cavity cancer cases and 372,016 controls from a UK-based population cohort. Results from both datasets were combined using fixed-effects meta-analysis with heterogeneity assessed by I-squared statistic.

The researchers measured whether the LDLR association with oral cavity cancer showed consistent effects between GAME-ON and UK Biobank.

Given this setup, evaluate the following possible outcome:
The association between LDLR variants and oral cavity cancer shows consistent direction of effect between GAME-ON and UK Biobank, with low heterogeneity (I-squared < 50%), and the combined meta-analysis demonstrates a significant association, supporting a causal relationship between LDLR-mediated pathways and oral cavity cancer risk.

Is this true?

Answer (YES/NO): NO